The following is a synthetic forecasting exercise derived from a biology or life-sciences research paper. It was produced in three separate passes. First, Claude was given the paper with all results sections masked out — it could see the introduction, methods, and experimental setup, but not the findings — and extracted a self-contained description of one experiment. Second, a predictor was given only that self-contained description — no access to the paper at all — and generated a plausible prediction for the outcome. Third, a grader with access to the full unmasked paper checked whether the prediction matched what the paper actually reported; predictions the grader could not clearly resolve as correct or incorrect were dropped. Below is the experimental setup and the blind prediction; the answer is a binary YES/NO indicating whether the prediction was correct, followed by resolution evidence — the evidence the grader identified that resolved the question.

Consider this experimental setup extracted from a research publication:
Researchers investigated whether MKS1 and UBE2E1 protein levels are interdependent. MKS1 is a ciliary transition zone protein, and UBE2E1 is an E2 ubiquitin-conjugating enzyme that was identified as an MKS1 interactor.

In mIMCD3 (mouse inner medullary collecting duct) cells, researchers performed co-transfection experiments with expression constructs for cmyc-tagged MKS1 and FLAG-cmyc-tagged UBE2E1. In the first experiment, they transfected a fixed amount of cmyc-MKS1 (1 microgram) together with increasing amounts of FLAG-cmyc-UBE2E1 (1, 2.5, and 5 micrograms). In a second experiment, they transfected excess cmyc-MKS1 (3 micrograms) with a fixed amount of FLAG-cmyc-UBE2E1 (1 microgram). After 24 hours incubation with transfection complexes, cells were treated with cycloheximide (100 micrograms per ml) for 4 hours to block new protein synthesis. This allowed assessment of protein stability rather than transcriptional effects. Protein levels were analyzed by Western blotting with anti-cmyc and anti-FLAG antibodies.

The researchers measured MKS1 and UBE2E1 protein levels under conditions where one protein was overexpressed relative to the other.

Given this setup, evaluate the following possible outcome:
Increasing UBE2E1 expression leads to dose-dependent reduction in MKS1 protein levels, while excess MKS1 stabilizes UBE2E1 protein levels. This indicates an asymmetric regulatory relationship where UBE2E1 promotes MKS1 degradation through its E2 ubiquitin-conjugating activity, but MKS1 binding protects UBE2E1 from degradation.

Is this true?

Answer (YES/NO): NO